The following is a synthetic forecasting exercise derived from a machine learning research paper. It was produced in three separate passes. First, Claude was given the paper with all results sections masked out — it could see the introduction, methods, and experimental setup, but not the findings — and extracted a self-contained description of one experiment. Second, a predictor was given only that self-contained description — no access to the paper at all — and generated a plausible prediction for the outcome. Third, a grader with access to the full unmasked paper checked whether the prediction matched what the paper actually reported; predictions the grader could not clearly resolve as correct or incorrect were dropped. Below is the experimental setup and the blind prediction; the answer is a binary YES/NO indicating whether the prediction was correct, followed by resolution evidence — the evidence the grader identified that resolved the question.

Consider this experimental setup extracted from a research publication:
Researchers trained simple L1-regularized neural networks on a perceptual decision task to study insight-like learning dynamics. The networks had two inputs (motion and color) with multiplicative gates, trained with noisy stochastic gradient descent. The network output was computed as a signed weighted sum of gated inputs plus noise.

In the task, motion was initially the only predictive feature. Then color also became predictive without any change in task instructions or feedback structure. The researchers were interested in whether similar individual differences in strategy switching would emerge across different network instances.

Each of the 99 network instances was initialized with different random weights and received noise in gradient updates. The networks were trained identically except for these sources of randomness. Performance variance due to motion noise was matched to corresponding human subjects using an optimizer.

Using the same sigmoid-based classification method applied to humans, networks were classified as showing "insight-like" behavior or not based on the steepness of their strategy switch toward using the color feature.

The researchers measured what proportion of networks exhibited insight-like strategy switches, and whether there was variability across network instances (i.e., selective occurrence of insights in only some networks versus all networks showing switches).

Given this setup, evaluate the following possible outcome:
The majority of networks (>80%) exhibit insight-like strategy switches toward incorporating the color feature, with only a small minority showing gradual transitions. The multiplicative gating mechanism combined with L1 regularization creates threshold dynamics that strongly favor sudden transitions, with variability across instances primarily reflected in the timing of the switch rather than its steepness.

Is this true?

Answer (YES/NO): NO